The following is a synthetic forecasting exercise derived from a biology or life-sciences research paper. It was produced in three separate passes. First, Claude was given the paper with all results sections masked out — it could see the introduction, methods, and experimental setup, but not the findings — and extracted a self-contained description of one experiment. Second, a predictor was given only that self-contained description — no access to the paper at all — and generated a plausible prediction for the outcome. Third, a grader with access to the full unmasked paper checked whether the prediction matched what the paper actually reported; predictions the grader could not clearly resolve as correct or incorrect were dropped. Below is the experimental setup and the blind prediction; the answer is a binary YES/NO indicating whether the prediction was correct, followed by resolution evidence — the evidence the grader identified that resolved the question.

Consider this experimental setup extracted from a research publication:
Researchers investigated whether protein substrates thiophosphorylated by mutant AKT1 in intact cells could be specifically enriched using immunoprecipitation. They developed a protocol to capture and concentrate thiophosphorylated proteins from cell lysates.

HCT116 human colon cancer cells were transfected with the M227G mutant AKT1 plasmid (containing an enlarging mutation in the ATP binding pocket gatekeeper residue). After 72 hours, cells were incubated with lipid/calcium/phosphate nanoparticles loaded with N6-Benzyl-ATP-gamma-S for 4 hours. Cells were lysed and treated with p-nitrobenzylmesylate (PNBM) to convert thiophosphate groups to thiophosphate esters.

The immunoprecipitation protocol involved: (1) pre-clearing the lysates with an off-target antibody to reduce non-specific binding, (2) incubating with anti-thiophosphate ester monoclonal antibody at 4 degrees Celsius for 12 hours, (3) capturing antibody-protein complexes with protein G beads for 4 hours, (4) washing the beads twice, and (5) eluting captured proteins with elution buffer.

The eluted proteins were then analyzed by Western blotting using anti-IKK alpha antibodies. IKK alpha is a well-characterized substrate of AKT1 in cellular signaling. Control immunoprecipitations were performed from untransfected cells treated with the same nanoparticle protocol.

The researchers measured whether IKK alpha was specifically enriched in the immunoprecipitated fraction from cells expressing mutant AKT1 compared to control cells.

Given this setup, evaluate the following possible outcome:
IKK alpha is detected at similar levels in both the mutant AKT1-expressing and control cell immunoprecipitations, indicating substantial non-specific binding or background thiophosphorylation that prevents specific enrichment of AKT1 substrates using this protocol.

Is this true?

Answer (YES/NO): NO